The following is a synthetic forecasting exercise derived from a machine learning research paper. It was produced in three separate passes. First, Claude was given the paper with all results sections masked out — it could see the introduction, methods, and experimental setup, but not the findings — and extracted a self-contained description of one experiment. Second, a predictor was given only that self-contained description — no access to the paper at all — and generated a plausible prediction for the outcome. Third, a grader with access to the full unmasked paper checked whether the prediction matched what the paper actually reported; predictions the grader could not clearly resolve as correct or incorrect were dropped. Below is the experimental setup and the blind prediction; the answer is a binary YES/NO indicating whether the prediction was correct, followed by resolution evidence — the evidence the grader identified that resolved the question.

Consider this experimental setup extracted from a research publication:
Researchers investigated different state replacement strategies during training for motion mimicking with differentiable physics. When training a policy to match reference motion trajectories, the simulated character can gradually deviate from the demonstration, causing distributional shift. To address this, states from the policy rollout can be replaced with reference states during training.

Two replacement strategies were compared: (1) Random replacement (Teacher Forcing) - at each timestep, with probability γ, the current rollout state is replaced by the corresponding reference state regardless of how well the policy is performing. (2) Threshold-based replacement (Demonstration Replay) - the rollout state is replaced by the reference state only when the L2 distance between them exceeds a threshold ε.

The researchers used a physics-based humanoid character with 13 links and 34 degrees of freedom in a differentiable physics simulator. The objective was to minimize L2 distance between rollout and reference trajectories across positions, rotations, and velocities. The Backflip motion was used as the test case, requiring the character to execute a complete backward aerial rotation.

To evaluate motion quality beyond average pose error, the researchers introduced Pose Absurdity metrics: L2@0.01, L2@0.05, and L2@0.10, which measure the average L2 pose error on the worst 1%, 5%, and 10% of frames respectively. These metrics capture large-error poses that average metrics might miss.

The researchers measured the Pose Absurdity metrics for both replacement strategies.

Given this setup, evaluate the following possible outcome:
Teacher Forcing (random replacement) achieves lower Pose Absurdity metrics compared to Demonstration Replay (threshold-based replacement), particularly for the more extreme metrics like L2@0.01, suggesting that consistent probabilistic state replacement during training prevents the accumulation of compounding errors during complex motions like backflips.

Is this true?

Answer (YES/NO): NO